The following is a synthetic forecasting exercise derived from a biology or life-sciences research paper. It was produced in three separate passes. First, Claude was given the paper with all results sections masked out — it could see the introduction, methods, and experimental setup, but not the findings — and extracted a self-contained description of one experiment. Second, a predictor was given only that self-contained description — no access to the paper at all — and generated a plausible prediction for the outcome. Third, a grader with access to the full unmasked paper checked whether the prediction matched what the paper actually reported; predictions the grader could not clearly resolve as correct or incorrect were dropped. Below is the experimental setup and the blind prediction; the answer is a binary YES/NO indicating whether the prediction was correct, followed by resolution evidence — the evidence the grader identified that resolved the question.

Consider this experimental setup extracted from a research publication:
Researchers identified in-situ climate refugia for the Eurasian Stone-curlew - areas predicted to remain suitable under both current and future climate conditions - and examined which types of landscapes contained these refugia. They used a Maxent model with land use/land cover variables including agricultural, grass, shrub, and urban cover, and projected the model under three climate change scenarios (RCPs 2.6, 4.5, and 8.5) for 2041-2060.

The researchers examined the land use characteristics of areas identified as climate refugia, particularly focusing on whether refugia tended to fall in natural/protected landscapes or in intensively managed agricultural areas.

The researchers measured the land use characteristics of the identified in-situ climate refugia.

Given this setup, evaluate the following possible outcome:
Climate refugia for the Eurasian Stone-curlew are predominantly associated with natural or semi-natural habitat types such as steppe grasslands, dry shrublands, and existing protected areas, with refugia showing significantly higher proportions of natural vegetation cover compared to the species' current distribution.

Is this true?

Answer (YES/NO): NO